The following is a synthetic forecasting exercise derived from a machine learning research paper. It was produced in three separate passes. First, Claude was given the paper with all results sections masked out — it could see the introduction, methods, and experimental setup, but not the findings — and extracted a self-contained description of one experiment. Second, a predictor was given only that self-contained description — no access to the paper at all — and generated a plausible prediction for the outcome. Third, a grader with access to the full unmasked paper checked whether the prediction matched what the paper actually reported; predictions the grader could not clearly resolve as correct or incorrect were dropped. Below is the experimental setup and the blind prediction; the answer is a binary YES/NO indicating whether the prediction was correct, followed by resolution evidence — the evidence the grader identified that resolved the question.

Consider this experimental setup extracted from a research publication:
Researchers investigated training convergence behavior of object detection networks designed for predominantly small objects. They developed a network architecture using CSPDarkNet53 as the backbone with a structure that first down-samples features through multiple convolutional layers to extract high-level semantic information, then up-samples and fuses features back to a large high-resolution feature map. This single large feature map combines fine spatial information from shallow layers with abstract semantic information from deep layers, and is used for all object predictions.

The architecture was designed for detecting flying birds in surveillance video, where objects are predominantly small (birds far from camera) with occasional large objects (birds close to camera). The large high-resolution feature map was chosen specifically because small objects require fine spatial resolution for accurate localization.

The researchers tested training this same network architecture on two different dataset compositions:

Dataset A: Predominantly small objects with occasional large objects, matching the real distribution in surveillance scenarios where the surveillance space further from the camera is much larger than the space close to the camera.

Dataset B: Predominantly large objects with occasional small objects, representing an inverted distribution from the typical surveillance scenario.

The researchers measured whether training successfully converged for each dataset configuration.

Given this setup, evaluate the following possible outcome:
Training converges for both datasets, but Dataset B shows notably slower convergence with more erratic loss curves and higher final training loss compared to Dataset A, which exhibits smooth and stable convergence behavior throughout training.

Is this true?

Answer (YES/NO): NO